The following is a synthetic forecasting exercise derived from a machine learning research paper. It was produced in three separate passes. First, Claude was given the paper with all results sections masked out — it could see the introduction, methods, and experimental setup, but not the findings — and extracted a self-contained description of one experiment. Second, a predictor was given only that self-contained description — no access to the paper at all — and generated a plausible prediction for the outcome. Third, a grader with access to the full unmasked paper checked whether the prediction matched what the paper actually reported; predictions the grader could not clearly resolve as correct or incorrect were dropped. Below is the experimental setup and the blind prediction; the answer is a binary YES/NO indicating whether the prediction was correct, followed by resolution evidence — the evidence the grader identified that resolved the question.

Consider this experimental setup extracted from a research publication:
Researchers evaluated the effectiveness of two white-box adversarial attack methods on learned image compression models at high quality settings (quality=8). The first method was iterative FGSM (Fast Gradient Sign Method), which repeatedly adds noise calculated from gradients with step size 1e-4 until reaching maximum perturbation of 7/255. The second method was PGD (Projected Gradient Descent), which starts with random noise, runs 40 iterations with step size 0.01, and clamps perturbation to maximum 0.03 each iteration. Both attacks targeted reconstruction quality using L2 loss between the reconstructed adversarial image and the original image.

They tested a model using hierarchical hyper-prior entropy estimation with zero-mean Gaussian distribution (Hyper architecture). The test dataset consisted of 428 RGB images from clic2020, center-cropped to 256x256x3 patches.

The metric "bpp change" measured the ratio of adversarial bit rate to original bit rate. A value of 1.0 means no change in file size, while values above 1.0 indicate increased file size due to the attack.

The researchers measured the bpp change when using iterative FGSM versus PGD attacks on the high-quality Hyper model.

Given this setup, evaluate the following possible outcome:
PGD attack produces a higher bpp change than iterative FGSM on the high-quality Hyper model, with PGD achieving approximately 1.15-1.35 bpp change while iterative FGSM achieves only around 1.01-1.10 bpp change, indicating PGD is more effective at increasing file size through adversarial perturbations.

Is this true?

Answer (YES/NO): NO